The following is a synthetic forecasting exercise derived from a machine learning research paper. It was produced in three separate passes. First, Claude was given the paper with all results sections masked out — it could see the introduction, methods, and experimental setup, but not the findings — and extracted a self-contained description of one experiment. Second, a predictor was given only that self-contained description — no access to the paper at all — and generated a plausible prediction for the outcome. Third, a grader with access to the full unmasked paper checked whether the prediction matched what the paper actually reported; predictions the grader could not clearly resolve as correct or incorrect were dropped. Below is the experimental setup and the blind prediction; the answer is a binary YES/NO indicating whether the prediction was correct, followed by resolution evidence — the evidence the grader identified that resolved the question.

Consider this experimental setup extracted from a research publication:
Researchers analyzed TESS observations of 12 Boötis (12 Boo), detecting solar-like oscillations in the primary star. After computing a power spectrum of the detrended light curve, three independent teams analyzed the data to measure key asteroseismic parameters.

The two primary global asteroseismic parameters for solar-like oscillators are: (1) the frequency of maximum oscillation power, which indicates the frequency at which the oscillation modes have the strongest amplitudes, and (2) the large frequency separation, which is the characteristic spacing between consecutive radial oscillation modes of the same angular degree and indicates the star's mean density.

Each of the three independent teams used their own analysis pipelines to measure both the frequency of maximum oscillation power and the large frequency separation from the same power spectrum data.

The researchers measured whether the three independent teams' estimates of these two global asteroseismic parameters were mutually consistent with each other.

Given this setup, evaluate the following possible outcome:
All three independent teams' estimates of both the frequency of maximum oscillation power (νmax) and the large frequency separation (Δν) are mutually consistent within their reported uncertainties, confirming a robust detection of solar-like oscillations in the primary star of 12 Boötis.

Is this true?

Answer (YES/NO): YES